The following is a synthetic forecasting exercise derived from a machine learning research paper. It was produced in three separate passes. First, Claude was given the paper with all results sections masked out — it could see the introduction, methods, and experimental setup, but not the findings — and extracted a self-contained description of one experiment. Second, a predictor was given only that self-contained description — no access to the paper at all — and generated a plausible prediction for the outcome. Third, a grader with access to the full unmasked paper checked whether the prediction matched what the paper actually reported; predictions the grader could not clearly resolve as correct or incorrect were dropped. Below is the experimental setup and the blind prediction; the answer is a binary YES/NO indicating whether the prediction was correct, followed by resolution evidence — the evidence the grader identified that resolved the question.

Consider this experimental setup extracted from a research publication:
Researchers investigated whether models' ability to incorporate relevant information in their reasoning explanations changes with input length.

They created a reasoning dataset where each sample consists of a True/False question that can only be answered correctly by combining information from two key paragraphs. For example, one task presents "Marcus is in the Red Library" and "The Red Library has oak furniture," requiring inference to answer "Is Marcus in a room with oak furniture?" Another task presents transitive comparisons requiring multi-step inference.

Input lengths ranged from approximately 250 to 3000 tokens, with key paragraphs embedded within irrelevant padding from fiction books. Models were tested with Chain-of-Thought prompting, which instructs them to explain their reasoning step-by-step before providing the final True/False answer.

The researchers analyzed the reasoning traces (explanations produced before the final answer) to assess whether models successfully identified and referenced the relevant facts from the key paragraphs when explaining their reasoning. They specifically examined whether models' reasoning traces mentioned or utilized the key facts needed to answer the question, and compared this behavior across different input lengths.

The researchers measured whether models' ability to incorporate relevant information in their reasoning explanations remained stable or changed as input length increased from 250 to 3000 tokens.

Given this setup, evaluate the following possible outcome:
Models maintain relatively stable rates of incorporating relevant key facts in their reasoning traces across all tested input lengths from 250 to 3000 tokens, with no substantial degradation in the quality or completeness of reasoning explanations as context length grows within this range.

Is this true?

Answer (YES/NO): NO